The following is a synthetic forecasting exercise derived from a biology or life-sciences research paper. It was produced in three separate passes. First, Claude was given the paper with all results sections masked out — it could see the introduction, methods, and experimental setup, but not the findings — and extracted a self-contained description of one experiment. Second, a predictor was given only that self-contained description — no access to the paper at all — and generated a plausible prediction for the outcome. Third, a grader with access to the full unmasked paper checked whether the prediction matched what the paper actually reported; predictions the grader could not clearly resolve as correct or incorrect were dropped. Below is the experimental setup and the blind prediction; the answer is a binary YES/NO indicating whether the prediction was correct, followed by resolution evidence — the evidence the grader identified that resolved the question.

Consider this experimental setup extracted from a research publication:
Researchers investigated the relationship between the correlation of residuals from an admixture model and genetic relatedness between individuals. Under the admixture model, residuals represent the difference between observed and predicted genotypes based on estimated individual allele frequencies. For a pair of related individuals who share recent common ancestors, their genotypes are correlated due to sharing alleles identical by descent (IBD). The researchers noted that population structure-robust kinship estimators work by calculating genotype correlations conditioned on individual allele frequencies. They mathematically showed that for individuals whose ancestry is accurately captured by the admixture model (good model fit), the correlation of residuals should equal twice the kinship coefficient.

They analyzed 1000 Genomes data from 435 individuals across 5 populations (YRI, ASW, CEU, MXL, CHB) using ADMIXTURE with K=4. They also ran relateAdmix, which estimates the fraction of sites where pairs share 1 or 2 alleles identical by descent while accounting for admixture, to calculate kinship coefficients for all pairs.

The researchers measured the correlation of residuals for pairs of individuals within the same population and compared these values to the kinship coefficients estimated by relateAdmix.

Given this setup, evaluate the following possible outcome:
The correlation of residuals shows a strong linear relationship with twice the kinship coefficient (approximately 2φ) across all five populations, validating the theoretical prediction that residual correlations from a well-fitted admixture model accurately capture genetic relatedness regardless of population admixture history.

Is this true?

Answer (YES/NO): NO